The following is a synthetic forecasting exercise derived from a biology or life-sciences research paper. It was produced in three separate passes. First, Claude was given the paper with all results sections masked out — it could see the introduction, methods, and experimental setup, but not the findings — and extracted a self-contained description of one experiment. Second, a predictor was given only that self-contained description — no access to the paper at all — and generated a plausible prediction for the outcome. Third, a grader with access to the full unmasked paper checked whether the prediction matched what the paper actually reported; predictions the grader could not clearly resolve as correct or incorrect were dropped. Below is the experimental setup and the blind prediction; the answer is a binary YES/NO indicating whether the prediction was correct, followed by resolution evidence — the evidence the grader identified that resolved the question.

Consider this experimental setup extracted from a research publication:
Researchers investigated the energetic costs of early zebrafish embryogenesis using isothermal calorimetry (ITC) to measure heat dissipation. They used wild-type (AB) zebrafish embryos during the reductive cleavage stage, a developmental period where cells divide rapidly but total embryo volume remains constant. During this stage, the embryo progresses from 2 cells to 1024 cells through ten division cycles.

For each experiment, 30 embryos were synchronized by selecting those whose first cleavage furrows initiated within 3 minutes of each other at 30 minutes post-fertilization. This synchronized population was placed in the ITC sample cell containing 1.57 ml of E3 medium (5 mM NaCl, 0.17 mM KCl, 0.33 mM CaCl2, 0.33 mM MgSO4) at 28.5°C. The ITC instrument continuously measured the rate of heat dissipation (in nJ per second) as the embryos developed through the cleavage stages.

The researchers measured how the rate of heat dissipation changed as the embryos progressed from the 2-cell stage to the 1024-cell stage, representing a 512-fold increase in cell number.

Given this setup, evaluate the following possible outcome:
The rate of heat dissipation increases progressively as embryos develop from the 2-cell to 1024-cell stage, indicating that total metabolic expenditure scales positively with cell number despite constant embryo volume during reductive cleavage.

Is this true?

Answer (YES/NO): NO